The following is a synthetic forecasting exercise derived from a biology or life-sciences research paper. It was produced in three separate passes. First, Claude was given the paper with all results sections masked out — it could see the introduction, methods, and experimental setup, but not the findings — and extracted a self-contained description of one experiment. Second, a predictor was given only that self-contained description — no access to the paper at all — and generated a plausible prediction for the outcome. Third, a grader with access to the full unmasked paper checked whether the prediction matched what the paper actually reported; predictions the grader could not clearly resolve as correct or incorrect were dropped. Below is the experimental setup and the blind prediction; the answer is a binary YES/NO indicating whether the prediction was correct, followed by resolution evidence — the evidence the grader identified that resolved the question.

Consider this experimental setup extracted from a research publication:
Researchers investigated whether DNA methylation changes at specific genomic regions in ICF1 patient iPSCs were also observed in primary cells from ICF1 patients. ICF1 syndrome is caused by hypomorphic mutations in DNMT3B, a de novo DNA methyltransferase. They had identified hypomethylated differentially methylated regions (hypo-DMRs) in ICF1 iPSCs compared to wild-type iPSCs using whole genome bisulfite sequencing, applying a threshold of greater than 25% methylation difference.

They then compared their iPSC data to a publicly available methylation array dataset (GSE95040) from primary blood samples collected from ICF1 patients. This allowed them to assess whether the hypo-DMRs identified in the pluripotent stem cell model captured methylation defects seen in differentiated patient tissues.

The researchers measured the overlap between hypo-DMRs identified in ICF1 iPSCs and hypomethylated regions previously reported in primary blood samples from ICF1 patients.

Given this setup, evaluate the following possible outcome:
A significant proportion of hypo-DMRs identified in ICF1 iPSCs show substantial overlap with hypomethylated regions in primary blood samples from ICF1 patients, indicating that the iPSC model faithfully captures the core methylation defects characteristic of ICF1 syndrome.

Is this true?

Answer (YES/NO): YES